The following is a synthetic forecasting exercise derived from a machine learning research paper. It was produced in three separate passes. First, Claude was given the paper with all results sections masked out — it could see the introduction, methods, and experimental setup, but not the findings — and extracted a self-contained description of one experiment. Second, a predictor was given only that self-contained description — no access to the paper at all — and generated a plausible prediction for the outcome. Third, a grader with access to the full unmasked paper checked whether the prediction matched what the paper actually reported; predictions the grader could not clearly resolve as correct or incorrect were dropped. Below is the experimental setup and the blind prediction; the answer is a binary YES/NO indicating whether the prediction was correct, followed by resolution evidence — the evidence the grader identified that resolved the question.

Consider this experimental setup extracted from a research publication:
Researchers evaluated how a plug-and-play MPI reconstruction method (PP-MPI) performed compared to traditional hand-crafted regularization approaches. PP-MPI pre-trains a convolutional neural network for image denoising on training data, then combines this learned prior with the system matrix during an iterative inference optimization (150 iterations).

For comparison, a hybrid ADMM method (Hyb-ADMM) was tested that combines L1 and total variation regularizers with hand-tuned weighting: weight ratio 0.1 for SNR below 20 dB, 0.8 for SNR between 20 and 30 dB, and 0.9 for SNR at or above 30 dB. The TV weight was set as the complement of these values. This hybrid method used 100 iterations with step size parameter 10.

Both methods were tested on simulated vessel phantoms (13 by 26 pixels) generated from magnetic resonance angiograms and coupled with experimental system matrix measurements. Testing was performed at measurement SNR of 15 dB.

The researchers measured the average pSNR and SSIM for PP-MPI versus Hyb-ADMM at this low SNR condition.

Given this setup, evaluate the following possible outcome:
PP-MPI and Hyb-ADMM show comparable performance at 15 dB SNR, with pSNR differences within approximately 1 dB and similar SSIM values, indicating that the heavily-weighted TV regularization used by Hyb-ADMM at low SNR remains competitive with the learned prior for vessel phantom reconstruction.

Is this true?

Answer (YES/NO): NO